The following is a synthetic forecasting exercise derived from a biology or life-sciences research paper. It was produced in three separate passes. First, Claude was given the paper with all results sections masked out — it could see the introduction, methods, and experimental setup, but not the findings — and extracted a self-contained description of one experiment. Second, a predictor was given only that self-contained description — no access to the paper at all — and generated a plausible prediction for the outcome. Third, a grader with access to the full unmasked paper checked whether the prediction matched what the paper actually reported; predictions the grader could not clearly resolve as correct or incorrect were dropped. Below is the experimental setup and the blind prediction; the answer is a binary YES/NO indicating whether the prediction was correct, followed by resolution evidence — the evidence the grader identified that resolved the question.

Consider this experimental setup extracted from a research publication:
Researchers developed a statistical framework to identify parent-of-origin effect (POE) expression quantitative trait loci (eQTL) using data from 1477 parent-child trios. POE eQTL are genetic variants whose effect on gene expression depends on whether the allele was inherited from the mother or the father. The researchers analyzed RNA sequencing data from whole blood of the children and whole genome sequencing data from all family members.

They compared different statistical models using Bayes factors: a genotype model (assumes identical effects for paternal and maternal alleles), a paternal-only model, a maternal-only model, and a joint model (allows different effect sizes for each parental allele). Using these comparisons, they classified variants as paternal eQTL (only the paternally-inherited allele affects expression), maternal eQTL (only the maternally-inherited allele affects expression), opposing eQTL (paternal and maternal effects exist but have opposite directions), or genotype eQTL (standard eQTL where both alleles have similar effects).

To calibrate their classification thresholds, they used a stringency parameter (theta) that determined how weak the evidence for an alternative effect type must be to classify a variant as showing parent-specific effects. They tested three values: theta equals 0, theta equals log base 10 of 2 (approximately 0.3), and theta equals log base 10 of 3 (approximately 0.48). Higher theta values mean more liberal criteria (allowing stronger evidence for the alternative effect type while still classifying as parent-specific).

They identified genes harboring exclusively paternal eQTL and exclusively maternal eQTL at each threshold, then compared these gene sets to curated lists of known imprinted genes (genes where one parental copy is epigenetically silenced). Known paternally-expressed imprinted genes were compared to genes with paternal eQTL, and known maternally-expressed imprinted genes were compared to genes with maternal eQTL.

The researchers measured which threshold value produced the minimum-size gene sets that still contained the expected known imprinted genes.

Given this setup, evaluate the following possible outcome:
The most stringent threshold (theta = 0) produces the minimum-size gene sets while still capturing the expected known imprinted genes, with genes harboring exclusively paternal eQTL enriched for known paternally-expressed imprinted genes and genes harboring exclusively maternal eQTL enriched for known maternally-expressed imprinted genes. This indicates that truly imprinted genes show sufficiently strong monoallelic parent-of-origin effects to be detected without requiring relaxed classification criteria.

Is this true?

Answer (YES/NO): NO